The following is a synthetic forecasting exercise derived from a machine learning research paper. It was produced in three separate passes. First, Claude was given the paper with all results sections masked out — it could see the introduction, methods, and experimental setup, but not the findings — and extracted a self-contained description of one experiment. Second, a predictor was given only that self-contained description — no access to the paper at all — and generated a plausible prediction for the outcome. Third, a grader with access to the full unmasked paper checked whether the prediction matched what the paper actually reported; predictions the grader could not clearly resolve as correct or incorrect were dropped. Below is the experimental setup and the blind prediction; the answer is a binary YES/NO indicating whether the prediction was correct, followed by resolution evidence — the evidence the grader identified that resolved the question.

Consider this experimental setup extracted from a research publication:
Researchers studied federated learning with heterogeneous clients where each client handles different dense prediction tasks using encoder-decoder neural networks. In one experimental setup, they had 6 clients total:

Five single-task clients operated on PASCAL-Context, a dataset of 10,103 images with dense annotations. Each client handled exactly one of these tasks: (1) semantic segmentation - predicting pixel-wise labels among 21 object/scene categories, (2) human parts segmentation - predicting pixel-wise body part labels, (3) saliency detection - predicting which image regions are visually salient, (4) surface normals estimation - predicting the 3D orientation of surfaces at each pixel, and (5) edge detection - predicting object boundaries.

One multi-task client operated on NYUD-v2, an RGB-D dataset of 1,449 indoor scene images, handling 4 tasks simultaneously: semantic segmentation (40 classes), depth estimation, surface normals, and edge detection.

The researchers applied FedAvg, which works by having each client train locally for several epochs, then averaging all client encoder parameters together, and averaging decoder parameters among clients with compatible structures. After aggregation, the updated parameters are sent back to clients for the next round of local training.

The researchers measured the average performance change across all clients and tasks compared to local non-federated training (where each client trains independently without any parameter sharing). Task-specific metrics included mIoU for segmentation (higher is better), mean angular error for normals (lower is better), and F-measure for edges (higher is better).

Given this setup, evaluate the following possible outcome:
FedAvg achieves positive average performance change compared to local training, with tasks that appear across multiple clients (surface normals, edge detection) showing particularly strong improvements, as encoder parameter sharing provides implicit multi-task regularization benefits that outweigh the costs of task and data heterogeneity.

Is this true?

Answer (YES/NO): NO